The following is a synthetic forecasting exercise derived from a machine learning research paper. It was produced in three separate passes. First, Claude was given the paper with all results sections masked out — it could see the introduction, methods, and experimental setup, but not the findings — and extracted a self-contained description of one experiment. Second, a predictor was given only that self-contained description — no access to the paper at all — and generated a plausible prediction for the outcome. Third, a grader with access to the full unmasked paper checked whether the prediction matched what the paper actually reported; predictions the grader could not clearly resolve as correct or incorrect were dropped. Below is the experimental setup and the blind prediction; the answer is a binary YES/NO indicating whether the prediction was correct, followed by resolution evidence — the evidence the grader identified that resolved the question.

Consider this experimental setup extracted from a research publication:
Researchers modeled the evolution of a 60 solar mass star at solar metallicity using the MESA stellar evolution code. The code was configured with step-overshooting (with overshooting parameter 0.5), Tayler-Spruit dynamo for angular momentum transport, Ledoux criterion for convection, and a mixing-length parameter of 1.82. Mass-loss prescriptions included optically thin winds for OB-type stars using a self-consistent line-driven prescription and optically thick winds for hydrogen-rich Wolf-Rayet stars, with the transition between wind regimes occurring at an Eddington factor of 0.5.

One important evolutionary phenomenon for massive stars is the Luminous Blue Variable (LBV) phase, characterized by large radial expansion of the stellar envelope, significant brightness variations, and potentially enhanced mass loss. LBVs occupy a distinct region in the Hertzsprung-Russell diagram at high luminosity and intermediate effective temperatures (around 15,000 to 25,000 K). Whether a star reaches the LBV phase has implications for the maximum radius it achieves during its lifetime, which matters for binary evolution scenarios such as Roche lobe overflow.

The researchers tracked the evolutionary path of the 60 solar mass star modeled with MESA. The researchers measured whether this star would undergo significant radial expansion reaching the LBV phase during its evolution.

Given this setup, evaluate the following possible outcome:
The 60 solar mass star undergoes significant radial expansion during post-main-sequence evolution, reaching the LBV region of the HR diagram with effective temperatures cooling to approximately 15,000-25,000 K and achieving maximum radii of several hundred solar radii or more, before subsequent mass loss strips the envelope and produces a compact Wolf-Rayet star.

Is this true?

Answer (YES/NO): NO